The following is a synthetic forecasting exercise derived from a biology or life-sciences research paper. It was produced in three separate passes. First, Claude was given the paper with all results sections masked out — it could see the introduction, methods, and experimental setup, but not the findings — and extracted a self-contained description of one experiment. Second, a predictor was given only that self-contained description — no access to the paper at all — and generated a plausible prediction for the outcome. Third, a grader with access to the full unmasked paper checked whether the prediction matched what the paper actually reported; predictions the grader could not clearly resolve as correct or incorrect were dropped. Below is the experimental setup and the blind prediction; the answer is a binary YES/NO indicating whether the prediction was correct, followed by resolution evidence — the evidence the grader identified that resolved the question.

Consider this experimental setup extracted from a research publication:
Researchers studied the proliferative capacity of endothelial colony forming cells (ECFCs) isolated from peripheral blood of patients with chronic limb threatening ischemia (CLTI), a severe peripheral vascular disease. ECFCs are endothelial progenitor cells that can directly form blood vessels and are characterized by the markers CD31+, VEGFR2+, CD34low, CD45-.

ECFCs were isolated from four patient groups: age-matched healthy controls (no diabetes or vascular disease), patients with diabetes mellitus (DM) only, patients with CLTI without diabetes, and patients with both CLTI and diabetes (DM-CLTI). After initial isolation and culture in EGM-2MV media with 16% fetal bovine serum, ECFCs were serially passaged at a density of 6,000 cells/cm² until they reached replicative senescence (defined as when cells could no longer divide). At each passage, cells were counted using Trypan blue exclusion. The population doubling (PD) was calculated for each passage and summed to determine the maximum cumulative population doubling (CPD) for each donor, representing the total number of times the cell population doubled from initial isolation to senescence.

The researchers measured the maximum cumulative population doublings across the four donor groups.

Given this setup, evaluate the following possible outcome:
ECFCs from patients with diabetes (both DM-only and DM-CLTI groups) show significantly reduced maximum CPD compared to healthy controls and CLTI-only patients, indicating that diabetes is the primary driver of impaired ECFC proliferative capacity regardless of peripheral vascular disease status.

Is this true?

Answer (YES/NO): NO